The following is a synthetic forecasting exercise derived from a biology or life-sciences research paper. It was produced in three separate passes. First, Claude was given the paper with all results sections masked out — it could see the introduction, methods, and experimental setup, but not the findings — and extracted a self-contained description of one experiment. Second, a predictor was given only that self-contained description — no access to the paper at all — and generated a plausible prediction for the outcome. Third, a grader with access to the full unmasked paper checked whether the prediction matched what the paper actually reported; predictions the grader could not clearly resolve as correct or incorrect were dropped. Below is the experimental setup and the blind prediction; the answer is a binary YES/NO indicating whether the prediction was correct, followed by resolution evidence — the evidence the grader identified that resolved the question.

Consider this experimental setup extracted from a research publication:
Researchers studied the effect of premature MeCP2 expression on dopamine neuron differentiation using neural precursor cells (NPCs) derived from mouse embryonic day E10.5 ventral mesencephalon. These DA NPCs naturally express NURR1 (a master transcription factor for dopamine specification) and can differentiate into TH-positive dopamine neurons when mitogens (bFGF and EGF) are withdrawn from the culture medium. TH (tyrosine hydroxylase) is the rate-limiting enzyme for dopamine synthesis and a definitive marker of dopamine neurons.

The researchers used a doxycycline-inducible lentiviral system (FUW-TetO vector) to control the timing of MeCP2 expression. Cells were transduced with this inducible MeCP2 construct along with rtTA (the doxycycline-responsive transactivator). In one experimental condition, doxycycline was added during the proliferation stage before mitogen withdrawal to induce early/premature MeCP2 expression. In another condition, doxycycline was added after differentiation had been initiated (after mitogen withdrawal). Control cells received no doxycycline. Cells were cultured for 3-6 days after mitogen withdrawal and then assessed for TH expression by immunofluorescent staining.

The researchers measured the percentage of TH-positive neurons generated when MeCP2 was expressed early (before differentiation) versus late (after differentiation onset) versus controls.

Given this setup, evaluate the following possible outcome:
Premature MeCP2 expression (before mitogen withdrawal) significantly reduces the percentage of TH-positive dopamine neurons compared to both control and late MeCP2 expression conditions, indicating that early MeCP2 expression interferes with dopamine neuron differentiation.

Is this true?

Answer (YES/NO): YES